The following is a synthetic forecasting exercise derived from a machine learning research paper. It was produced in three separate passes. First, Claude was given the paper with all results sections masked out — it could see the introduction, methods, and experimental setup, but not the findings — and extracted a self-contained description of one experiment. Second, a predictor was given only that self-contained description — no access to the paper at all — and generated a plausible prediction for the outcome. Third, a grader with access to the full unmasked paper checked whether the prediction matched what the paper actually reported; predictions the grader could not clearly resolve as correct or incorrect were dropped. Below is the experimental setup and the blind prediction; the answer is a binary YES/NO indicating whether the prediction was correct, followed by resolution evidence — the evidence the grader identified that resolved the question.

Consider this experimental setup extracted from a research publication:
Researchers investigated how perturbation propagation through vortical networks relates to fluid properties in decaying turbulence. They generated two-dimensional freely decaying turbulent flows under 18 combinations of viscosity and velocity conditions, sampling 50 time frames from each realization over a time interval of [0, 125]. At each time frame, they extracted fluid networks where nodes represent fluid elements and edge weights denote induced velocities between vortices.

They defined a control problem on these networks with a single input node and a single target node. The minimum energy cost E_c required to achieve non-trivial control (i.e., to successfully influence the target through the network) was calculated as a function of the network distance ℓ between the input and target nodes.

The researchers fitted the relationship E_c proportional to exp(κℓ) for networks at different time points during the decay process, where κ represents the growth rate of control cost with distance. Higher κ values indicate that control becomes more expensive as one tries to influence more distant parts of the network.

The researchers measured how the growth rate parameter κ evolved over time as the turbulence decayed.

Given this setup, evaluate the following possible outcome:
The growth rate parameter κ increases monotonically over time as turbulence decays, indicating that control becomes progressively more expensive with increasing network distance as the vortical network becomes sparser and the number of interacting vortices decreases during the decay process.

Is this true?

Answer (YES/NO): NO